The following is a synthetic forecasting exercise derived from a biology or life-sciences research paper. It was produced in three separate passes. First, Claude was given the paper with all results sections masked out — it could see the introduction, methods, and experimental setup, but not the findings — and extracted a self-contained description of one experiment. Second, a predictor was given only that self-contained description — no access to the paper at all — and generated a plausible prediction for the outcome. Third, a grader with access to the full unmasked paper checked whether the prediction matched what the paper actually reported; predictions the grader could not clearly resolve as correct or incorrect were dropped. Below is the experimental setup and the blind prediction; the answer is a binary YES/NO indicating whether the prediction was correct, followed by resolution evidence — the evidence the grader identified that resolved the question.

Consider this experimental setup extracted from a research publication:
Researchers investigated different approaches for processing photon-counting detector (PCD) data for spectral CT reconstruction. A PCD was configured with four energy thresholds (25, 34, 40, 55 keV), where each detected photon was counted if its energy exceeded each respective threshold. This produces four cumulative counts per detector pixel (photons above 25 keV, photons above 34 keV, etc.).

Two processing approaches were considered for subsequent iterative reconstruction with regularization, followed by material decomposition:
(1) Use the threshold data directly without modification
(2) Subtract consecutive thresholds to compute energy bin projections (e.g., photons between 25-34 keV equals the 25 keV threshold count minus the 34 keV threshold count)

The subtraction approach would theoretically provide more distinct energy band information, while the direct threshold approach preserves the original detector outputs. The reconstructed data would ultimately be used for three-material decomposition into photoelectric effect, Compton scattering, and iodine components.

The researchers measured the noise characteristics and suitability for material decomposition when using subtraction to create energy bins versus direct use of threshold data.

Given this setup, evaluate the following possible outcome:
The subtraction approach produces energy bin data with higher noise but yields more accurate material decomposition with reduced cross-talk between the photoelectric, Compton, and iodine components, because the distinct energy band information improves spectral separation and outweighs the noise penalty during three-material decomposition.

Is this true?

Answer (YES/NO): NO